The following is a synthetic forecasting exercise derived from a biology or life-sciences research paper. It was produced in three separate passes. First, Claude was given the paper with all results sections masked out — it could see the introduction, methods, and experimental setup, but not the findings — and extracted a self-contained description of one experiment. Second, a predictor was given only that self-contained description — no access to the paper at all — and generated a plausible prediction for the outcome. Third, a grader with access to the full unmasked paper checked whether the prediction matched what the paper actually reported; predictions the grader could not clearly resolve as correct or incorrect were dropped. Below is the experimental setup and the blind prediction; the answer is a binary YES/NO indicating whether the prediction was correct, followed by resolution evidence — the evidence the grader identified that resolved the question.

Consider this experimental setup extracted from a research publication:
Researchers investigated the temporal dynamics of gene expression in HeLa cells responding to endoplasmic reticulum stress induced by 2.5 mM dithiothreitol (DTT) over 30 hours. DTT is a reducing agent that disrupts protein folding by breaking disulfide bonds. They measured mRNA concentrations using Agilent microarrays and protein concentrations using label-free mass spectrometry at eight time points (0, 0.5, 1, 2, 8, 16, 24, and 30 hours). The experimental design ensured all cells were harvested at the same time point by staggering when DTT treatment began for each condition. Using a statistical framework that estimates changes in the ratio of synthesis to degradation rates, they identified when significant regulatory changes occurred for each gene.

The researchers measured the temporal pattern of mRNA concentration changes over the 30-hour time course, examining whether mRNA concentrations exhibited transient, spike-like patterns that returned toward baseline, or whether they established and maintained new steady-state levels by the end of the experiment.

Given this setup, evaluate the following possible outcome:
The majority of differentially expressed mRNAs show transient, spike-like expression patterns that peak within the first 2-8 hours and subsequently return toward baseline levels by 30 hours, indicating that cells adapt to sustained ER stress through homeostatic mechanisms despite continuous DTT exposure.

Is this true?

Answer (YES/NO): YES